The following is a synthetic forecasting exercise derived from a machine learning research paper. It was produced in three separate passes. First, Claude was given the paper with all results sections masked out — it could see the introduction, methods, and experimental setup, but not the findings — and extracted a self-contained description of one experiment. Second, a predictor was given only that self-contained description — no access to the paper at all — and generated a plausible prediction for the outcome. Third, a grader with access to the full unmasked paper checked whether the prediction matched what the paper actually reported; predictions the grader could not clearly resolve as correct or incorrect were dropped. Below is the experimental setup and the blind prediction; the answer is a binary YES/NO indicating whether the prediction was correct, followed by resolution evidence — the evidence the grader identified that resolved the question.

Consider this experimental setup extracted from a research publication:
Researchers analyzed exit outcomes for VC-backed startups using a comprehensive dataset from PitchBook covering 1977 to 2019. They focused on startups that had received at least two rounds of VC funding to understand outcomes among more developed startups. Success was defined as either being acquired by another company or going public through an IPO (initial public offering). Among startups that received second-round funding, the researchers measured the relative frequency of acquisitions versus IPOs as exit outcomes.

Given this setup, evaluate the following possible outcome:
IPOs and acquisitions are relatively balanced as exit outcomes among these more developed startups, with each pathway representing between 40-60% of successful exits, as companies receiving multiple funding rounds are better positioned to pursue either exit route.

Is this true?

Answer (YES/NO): NO